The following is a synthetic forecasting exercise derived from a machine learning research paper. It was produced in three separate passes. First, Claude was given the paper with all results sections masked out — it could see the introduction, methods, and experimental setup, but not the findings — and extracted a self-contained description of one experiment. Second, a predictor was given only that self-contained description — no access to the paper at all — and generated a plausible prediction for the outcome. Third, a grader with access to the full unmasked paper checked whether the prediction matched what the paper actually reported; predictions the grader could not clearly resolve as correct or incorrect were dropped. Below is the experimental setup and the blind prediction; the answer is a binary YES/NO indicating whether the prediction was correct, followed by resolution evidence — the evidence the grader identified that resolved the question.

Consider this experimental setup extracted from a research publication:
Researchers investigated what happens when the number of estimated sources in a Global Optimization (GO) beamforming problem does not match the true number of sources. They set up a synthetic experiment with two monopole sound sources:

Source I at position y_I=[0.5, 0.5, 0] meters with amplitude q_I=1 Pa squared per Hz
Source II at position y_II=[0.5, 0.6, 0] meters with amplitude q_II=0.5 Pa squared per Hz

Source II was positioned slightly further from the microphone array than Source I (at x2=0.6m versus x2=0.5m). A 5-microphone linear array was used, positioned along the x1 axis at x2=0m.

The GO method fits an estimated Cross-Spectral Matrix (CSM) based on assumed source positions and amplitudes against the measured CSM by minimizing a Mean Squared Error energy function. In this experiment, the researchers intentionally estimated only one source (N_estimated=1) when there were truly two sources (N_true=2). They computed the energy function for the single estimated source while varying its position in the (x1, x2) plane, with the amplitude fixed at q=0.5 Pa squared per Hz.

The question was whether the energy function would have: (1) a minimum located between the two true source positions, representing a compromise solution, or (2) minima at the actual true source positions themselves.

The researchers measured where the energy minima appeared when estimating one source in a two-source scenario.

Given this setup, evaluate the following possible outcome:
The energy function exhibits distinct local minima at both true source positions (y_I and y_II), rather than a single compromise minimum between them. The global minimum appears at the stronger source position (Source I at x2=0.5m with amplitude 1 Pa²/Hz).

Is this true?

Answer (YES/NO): YES